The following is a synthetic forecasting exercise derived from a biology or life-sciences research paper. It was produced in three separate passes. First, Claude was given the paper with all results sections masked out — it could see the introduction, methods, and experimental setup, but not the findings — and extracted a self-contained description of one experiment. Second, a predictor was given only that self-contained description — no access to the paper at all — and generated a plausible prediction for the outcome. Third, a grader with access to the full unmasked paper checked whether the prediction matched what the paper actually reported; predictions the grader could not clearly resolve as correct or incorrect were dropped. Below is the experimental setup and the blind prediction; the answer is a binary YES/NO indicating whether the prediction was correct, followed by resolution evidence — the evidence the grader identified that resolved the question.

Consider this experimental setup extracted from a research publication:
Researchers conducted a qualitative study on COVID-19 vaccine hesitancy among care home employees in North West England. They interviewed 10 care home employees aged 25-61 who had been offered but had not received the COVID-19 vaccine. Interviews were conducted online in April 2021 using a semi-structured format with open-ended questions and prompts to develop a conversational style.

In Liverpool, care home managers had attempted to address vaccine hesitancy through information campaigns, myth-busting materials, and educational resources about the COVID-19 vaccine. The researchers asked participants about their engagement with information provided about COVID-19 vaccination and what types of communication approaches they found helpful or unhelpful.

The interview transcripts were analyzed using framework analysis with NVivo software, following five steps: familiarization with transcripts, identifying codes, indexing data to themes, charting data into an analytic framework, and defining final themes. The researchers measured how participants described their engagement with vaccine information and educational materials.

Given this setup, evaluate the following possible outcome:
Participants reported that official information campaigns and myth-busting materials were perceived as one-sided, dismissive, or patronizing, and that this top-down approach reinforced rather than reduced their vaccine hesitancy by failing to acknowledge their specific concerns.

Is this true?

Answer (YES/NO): NO